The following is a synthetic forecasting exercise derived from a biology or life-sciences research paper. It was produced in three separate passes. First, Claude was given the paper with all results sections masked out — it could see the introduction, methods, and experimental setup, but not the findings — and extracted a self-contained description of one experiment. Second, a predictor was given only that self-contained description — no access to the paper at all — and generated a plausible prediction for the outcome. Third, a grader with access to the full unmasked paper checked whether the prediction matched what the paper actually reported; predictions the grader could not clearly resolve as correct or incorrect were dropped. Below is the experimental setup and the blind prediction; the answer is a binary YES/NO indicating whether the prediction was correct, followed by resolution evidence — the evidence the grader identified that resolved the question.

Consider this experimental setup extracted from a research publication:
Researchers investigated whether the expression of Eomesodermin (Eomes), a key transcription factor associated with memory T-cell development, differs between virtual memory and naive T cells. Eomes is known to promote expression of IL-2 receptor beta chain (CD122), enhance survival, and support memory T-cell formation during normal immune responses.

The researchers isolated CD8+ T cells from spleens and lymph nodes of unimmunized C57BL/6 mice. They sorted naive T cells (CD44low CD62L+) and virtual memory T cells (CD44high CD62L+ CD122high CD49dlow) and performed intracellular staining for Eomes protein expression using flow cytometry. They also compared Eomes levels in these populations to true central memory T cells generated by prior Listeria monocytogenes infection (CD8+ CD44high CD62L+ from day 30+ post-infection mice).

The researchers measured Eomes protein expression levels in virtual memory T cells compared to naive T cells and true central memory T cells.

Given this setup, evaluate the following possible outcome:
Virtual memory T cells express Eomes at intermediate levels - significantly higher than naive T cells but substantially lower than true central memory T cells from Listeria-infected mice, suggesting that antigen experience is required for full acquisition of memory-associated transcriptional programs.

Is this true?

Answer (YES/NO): YES